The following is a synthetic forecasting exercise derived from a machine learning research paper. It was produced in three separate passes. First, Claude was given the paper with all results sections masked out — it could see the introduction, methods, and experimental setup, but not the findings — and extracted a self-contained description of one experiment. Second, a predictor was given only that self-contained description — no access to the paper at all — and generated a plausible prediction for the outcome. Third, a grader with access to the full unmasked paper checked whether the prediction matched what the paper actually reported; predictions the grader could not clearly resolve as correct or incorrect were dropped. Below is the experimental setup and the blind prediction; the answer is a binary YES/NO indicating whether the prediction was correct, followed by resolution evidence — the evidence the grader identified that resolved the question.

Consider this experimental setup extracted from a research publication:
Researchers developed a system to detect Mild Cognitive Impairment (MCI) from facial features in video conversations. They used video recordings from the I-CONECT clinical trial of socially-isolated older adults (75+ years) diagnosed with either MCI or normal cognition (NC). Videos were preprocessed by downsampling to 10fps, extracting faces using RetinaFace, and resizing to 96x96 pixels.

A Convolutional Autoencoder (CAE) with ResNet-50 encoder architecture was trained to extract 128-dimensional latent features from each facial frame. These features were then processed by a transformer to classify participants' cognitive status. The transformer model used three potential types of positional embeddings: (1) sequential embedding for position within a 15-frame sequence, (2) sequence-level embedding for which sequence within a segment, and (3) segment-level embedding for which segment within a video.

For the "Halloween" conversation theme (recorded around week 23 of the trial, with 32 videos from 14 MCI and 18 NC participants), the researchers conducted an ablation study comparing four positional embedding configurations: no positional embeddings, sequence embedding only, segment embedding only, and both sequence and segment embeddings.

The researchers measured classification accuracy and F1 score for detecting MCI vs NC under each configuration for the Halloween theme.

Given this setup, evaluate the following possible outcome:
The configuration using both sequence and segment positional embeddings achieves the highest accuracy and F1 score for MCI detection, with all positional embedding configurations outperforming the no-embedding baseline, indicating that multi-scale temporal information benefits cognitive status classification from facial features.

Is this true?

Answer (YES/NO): NO